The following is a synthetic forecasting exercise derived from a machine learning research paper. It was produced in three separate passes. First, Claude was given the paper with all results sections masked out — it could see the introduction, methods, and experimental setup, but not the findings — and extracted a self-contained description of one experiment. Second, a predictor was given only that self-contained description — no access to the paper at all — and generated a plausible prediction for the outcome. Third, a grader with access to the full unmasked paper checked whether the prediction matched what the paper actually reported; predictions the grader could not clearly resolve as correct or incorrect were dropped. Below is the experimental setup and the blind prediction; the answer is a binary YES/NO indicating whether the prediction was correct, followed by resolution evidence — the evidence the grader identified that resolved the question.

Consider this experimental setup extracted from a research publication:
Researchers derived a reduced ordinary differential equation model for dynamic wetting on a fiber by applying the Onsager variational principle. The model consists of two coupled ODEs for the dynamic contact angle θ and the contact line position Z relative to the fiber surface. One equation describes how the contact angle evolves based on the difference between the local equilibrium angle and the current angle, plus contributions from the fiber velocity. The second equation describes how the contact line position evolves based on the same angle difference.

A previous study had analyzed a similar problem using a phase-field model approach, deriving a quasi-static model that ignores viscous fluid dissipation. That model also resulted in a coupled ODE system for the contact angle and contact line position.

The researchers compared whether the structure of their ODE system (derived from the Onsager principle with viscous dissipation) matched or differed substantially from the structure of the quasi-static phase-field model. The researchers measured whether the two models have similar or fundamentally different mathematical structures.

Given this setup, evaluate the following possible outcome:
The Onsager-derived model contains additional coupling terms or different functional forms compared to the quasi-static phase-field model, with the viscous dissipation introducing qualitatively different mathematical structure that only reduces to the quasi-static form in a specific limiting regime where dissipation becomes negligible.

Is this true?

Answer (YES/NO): NO